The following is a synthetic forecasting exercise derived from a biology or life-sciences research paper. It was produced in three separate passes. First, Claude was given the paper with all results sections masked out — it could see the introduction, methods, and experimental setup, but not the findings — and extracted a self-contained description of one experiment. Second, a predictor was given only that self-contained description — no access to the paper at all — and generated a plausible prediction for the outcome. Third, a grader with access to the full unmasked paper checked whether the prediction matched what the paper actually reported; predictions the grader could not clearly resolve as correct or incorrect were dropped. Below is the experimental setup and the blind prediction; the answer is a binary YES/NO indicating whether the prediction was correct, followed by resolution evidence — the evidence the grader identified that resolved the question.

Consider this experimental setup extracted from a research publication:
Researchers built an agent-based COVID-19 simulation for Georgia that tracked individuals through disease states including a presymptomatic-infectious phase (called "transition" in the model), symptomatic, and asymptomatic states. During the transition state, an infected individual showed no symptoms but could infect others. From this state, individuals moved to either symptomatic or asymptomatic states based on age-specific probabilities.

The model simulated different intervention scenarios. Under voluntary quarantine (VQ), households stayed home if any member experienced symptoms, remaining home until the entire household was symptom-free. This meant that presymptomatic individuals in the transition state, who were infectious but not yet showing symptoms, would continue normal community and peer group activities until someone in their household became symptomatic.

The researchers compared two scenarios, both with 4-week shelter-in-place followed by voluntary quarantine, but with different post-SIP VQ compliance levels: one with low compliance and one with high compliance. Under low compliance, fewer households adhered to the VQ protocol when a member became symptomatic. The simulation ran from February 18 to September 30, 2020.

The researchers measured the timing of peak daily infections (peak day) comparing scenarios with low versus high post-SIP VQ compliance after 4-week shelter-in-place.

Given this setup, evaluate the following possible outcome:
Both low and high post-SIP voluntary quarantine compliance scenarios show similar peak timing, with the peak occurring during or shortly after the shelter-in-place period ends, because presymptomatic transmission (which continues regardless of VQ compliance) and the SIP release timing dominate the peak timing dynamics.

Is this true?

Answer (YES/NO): NO